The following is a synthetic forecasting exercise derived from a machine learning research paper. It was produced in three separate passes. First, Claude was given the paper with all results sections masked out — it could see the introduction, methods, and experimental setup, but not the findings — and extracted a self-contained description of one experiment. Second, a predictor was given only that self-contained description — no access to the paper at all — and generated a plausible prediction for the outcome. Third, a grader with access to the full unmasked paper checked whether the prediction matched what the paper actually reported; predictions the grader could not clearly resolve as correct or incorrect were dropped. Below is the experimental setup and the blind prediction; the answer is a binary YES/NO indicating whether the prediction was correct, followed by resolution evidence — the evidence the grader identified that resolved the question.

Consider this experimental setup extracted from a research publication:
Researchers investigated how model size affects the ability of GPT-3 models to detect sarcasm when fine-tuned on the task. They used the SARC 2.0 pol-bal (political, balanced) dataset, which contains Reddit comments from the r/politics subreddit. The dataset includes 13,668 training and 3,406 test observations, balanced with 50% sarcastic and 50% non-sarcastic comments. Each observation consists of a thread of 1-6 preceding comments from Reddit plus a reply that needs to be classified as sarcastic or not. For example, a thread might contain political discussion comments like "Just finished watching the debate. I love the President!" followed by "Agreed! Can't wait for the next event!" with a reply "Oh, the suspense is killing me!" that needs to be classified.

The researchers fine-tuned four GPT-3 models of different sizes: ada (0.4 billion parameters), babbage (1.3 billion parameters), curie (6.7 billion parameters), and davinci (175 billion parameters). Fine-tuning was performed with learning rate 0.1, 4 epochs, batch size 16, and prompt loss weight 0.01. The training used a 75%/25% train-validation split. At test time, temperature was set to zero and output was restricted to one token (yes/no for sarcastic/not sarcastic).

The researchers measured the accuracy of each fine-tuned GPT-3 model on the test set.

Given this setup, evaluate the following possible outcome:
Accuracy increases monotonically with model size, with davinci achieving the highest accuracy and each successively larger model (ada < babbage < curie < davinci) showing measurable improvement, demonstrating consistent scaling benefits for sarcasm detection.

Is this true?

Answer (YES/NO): YES